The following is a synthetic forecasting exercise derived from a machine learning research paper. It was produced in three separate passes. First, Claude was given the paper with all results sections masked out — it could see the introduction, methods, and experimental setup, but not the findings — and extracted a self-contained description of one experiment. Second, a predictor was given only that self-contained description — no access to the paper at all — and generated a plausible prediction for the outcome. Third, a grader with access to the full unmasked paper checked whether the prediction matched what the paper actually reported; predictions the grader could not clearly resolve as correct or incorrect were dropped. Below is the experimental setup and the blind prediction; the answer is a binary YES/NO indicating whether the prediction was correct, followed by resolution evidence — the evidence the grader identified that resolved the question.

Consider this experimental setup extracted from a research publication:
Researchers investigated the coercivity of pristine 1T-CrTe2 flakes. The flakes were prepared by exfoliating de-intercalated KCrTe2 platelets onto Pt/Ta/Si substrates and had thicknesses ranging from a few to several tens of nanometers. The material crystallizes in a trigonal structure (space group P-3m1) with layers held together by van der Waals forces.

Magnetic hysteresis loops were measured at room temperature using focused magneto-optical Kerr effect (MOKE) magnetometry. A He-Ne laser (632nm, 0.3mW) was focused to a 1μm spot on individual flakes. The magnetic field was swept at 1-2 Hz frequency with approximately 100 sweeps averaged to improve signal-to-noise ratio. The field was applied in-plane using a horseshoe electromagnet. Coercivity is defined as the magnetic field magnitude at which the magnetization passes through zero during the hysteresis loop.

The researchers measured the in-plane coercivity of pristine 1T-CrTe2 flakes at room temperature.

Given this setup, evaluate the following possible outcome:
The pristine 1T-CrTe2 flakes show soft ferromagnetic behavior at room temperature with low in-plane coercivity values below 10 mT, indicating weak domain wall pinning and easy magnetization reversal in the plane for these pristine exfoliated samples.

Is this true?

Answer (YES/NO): YES